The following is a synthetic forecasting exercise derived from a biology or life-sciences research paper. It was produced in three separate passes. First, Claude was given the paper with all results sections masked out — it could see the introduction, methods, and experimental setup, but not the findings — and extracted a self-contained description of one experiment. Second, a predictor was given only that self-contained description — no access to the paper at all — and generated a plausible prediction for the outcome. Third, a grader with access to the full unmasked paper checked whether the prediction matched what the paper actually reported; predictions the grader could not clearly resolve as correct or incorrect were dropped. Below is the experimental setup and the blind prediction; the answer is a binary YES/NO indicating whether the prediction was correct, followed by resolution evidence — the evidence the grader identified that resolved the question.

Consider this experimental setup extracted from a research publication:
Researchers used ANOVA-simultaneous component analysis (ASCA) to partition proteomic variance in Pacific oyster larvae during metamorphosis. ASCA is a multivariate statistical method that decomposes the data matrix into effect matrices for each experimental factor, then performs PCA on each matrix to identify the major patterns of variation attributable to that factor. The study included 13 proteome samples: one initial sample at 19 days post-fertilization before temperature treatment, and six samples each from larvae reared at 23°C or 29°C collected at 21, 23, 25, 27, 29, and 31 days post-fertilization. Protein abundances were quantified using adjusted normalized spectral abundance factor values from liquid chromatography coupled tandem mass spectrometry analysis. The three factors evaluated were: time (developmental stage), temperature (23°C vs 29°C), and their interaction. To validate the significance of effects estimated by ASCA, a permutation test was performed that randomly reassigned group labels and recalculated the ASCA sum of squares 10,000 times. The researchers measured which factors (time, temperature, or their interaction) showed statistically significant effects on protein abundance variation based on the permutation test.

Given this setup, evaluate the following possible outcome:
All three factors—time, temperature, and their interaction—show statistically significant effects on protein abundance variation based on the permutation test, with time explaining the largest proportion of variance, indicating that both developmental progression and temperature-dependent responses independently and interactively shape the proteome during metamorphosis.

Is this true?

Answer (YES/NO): NO